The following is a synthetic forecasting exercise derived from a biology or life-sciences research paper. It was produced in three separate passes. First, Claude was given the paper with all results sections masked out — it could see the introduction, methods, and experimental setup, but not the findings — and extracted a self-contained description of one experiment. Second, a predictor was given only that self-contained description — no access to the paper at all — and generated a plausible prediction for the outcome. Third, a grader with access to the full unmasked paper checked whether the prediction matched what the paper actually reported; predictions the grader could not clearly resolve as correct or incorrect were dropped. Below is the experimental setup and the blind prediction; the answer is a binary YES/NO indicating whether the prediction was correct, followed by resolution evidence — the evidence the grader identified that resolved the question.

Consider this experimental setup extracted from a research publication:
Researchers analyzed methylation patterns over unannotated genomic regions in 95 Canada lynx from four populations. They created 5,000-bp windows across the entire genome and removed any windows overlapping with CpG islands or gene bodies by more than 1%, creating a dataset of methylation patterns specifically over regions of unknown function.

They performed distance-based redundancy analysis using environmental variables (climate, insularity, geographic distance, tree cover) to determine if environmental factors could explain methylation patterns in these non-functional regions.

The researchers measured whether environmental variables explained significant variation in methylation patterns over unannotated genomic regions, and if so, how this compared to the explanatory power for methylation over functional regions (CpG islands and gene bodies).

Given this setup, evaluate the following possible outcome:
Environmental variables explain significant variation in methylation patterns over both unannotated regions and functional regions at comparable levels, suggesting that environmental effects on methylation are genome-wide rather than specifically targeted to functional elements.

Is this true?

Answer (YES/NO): NO